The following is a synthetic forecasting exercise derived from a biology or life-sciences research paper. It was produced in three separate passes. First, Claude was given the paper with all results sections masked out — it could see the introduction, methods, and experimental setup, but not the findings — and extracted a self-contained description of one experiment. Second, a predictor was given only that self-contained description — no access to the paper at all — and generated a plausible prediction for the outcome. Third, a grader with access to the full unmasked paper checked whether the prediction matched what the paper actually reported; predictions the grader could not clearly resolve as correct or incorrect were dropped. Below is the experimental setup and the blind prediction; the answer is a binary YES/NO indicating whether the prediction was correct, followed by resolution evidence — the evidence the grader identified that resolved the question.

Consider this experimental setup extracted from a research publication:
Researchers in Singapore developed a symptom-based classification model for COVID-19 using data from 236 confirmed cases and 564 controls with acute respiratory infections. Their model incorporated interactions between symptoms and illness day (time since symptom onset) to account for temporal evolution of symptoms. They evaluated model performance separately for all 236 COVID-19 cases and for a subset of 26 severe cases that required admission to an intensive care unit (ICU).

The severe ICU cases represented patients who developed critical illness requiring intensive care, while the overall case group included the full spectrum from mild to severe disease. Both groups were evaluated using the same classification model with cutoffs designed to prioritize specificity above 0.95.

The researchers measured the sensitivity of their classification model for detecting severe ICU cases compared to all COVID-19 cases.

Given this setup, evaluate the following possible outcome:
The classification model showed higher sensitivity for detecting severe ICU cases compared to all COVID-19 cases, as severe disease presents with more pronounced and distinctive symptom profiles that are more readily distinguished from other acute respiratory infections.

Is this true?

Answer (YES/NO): YES